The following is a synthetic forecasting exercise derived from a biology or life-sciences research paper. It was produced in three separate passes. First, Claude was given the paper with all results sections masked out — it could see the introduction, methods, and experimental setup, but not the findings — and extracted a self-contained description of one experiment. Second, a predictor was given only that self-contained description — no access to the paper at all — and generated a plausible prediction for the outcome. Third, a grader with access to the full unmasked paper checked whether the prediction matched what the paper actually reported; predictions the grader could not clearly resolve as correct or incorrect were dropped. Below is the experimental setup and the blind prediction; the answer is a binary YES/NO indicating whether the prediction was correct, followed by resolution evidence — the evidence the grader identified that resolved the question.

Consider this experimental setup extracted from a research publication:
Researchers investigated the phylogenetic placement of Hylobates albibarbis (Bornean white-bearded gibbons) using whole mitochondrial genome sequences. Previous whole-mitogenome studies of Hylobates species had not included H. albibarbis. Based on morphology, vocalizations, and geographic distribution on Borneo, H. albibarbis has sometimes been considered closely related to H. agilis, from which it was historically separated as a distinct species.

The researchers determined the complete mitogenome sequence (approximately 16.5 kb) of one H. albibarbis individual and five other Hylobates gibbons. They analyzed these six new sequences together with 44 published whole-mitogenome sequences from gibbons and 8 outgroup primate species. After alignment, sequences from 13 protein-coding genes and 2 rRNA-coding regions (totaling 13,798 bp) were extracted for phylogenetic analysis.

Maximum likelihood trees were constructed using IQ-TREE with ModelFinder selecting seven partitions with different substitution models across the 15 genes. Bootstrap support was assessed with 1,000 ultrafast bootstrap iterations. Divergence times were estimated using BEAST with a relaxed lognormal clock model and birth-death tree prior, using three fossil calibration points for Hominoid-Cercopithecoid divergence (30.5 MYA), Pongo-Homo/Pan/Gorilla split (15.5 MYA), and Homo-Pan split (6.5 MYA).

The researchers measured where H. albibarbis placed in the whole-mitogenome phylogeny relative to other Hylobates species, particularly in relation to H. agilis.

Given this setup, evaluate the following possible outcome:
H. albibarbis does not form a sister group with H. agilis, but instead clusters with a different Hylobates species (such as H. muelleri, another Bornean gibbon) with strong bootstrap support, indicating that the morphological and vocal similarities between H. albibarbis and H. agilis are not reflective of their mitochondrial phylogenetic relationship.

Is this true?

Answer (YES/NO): NO